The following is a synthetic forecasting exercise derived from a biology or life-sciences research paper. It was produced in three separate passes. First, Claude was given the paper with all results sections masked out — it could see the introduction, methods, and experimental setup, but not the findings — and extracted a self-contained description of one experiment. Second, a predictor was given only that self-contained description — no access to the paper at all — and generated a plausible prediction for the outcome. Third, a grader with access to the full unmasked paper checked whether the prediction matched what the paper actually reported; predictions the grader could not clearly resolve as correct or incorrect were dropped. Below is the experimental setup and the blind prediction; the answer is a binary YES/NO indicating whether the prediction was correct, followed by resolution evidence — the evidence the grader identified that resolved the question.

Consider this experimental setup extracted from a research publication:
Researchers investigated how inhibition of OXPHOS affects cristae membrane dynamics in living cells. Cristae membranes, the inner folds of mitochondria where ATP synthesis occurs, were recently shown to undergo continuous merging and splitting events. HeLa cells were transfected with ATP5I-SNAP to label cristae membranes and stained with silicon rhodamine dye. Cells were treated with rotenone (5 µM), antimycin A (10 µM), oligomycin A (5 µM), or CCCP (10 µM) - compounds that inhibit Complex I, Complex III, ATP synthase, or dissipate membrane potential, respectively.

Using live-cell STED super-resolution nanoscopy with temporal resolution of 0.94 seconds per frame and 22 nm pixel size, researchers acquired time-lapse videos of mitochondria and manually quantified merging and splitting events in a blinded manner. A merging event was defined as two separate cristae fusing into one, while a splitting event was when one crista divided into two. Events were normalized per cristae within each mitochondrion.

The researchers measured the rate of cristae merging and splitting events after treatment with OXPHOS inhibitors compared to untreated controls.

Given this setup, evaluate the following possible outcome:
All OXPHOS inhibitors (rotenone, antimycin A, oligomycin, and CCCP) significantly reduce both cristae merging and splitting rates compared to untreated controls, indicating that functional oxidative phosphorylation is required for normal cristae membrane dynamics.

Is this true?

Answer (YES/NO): NO